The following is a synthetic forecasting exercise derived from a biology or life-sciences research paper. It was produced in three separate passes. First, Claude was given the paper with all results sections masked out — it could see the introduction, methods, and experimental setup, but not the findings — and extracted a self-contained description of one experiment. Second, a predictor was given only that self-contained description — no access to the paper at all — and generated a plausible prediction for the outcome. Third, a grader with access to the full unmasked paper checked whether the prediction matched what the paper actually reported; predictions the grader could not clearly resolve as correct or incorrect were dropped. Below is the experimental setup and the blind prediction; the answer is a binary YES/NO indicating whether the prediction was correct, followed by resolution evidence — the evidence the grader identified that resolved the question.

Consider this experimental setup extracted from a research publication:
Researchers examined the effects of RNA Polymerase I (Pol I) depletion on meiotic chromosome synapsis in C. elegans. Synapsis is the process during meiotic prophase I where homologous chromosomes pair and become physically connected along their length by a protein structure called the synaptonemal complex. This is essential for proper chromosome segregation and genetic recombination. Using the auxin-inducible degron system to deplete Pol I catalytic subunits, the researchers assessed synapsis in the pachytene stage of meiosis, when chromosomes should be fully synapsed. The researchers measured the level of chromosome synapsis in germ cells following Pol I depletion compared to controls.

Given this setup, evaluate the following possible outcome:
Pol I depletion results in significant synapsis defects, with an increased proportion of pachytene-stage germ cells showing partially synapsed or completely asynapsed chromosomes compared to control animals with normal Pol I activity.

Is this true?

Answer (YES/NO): NO